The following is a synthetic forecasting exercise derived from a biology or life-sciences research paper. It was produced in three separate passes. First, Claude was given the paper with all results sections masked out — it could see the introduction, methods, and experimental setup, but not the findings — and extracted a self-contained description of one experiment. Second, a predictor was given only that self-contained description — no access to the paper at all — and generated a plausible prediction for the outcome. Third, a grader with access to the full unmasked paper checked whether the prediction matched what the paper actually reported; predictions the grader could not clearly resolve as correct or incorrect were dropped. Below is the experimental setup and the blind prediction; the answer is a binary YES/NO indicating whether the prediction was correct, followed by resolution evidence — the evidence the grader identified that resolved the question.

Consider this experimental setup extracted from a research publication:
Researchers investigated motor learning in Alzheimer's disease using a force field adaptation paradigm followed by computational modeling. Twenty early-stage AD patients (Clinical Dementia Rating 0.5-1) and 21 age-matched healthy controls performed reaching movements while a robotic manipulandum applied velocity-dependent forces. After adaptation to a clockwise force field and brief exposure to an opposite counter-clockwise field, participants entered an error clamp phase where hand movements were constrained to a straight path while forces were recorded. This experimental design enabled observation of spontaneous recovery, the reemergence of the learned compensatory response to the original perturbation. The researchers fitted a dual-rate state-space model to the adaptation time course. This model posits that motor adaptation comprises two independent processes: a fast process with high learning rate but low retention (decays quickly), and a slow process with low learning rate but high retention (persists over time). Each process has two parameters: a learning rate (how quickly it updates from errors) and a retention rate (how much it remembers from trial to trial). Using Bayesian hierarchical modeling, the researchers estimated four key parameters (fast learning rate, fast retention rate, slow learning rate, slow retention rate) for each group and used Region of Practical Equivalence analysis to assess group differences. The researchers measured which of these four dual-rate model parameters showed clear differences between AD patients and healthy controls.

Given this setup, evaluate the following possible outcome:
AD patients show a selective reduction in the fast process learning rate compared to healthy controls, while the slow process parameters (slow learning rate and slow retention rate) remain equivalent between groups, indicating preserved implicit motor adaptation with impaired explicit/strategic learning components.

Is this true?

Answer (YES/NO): NO